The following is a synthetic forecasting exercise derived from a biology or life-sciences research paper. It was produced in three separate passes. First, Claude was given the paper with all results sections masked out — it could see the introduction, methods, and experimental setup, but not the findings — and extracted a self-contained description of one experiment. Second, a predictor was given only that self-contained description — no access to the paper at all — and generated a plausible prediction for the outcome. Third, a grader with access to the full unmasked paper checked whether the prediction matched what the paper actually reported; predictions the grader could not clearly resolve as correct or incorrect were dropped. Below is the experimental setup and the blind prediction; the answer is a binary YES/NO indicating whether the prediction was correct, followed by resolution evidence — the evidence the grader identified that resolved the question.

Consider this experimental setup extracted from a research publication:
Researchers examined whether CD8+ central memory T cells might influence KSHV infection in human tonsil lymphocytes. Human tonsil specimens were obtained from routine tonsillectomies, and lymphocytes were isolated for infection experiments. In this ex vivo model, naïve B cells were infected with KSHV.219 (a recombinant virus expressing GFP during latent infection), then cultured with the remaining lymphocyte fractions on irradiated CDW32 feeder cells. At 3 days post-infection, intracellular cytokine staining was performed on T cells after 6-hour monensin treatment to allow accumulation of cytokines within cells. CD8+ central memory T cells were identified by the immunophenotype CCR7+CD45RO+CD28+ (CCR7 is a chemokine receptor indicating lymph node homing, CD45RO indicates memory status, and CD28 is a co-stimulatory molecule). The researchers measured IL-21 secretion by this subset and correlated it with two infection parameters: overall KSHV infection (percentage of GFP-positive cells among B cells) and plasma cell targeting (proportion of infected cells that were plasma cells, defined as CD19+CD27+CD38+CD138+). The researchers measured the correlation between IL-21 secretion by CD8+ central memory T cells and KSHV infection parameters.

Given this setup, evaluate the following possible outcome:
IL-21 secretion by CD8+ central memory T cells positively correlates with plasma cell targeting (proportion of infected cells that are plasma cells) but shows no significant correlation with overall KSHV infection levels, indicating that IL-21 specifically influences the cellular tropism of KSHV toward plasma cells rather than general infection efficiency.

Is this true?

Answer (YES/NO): NO